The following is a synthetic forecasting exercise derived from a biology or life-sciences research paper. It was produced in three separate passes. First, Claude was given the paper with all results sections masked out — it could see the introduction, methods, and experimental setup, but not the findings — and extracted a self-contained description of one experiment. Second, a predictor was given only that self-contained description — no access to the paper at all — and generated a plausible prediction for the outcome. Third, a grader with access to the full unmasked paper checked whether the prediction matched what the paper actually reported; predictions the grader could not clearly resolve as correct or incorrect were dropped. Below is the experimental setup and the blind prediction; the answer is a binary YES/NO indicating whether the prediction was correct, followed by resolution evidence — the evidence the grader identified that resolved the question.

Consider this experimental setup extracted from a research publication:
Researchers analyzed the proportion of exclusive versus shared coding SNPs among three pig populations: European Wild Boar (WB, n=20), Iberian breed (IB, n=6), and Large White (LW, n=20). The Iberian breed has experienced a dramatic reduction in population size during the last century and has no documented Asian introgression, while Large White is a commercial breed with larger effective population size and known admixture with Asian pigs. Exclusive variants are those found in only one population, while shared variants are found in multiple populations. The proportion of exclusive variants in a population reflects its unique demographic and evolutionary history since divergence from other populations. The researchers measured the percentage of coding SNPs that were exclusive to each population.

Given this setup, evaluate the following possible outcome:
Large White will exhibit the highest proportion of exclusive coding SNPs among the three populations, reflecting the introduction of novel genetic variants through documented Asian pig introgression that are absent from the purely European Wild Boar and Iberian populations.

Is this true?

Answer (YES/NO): NO